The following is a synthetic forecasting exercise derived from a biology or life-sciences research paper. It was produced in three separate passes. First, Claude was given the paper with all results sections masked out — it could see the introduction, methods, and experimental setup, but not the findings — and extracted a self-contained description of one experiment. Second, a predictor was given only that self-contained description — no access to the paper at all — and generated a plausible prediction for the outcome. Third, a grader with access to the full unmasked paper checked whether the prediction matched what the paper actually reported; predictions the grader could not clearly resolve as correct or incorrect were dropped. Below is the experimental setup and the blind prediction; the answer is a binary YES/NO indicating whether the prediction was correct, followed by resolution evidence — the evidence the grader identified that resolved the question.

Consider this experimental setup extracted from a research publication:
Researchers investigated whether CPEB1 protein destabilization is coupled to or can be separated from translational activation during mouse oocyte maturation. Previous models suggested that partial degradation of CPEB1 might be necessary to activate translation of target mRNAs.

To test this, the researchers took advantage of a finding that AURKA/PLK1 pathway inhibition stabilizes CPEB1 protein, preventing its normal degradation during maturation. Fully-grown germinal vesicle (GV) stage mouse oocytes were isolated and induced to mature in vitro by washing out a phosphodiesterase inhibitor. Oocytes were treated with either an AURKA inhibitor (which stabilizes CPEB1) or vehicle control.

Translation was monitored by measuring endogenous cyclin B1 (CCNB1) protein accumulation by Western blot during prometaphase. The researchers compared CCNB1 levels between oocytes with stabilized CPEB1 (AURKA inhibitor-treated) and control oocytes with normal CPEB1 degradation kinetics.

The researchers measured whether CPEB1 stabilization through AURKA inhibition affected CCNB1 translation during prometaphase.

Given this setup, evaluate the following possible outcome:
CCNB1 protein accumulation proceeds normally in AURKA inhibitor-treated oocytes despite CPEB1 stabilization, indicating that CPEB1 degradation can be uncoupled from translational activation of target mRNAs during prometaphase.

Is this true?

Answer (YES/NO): YES